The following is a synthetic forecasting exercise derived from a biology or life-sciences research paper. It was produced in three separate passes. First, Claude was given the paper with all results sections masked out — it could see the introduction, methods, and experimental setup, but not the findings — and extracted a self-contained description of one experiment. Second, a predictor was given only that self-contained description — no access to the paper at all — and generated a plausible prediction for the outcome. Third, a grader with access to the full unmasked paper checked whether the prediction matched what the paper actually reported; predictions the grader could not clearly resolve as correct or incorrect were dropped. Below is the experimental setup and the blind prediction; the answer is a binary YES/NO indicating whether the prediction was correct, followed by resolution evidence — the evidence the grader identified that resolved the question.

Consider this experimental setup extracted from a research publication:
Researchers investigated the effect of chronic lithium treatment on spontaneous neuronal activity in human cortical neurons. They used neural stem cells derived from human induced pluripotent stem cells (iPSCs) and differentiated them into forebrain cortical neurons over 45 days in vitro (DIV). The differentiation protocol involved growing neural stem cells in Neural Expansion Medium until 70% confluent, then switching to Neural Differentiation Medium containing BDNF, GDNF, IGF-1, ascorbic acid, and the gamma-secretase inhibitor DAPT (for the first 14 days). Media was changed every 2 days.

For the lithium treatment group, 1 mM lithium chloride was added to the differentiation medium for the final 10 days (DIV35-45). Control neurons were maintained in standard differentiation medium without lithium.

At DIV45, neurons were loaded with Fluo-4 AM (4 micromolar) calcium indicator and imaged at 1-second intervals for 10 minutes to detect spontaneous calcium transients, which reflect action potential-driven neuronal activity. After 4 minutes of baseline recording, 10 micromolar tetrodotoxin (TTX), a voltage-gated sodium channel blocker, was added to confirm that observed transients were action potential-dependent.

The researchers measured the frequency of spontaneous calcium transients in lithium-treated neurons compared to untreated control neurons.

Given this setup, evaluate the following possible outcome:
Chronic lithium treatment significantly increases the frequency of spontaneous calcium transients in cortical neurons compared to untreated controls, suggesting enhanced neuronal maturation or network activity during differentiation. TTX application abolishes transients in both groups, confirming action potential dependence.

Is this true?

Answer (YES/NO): NO